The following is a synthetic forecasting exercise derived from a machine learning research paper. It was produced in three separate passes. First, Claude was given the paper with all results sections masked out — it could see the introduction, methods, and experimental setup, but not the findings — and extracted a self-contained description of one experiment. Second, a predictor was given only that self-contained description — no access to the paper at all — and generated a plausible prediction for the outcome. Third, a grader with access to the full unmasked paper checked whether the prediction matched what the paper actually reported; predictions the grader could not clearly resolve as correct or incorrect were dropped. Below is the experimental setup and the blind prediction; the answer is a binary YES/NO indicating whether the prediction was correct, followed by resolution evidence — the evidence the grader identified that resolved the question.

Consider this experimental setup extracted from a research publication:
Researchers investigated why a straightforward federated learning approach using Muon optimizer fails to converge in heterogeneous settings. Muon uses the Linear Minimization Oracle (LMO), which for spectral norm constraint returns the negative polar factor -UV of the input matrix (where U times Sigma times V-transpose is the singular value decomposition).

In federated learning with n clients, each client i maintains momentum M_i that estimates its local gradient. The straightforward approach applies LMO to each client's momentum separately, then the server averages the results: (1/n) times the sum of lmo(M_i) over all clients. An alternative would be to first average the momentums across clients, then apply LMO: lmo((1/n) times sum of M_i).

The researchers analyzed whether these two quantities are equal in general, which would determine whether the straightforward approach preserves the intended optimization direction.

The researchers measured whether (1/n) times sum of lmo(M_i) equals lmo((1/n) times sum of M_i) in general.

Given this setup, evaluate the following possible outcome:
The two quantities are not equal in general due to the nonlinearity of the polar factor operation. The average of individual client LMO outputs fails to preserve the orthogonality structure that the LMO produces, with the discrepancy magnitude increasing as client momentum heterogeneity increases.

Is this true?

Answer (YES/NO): NO